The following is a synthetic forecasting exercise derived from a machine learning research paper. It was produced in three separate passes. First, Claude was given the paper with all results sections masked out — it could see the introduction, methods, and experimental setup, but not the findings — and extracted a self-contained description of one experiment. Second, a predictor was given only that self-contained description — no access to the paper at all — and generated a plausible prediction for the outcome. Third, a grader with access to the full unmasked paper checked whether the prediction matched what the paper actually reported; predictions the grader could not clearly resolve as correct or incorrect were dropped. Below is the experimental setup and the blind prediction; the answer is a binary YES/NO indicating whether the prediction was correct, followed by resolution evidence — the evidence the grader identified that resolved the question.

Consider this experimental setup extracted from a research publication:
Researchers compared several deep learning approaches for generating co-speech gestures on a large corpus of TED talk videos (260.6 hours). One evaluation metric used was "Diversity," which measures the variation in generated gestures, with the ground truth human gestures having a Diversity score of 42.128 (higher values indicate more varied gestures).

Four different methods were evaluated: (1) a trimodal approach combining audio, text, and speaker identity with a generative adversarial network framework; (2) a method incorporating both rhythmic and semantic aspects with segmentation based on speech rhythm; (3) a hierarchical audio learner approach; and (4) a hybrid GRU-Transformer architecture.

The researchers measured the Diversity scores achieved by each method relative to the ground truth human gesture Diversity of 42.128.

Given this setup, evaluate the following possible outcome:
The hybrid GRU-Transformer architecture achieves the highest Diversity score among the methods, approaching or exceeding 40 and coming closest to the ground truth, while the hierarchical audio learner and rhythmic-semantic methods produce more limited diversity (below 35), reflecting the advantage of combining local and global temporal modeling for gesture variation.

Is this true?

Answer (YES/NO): NO